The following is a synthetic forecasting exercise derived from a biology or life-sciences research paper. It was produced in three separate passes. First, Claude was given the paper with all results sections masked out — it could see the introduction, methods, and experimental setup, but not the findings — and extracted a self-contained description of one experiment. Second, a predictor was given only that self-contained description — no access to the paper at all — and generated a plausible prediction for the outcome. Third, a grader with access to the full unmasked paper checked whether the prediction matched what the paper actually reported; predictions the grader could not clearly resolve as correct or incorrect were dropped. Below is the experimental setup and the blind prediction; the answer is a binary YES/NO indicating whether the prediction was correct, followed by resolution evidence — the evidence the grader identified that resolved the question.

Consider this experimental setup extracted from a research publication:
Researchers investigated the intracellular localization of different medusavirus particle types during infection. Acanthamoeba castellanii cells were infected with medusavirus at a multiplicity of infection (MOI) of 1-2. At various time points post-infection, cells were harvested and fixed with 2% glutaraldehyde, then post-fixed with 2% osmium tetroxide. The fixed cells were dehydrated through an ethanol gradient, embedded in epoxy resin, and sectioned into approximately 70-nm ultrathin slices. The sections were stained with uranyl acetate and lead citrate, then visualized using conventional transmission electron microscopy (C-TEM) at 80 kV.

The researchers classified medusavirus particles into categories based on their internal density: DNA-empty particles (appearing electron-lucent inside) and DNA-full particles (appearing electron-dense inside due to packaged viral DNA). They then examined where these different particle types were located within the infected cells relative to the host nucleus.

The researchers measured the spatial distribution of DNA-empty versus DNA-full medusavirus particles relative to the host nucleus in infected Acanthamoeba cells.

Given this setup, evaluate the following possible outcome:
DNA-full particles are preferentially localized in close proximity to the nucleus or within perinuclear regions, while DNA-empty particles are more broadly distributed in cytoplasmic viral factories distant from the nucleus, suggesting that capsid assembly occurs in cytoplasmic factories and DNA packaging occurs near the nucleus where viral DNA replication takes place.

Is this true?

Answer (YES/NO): NO